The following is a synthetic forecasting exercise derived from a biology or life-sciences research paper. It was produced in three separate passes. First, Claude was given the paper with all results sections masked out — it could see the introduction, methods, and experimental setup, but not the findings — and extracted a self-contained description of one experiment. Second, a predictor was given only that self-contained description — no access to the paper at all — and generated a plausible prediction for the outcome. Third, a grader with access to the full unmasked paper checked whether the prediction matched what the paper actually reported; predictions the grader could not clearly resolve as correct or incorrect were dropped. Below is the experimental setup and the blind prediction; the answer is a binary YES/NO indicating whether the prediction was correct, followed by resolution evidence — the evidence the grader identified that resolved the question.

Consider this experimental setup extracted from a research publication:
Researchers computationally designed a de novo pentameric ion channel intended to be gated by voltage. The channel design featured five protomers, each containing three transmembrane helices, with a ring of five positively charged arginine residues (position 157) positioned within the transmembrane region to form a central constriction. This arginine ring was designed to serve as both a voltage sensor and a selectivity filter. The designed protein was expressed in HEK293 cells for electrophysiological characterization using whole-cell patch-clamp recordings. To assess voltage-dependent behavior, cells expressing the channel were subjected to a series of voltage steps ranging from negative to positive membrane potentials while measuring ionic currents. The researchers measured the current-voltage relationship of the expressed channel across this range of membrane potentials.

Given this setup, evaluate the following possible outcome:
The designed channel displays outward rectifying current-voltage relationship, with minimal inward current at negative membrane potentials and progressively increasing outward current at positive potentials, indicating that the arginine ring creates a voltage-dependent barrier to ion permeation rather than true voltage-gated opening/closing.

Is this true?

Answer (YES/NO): NO